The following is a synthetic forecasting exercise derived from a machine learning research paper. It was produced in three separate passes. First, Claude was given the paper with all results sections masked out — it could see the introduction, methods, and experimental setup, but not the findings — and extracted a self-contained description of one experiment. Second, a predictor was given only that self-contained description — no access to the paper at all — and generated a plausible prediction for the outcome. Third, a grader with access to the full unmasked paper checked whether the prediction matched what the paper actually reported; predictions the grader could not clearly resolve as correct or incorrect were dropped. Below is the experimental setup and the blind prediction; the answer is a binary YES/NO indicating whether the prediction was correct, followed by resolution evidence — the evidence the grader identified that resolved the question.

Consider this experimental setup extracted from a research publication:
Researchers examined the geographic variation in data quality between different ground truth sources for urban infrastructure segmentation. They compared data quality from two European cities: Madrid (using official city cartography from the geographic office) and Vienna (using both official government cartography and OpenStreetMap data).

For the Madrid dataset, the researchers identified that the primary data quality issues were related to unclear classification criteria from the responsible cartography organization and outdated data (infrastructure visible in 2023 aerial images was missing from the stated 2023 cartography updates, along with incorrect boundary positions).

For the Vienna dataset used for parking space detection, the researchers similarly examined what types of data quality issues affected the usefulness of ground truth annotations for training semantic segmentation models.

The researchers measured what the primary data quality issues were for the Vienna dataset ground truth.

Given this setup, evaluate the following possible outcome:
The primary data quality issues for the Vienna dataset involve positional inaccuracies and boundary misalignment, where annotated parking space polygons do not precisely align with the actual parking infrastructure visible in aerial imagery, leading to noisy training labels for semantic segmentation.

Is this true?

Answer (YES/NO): NO